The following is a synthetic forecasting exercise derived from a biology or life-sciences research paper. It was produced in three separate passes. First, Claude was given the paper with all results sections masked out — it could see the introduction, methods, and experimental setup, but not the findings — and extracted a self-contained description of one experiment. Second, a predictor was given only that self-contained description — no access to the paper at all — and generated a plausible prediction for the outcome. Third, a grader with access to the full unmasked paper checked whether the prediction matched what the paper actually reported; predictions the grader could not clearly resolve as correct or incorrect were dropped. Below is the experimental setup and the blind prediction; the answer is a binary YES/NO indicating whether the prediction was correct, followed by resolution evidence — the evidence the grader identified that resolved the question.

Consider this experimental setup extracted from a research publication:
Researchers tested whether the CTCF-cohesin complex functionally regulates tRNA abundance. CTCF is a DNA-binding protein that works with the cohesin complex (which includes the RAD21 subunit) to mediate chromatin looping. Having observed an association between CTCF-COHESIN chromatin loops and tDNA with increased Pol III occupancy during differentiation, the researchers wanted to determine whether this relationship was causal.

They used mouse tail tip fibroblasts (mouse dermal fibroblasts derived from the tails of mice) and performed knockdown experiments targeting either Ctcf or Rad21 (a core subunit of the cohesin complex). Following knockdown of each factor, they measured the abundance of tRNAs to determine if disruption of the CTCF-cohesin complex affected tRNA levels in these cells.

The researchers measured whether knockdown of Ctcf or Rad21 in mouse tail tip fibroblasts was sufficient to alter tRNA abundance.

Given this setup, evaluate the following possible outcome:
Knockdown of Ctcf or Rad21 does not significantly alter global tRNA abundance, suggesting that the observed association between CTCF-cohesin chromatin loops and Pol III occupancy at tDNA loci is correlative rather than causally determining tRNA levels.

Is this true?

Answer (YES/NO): NO